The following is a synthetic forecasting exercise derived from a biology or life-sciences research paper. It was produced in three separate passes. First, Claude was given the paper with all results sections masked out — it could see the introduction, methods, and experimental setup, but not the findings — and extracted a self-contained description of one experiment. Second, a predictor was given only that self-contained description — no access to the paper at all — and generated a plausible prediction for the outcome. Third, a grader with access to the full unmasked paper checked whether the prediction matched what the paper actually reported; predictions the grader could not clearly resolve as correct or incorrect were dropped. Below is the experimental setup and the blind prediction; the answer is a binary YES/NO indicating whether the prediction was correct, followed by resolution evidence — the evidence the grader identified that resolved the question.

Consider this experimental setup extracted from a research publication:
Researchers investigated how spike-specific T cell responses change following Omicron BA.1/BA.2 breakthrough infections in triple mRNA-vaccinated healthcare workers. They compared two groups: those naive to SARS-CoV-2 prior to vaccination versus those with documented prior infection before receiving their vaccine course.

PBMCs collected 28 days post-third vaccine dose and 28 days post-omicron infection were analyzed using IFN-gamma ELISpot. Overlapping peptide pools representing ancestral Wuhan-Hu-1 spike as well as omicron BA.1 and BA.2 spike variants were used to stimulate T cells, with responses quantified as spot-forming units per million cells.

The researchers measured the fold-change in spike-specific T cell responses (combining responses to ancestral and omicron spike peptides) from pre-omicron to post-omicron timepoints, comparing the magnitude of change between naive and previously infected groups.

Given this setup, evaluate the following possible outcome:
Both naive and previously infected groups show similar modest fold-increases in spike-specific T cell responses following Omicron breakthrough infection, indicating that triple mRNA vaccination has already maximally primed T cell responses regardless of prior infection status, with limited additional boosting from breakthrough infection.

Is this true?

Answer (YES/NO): NO